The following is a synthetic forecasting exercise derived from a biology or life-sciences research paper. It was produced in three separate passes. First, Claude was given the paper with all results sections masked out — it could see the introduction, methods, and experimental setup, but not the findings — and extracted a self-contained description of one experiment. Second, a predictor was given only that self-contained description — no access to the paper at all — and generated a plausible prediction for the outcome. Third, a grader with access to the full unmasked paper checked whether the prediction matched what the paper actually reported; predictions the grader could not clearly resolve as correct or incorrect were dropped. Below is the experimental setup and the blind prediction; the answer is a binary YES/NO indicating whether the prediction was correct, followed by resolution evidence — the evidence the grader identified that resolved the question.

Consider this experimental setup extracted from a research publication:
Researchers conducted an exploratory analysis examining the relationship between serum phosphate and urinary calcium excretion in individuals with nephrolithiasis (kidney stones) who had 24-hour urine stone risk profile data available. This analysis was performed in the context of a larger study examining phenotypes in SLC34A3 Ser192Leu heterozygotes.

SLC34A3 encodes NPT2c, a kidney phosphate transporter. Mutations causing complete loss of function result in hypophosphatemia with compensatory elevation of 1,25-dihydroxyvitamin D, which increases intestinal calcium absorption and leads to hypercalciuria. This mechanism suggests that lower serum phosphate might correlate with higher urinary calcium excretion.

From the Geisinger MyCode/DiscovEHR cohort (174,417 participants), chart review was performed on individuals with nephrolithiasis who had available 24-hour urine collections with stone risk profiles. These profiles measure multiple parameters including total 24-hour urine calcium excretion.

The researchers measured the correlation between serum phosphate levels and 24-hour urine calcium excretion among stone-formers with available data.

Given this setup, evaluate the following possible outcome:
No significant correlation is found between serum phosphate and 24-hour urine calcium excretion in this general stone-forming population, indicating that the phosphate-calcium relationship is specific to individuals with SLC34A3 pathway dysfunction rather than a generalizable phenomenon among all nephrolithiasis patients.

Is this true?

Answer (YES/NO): NO